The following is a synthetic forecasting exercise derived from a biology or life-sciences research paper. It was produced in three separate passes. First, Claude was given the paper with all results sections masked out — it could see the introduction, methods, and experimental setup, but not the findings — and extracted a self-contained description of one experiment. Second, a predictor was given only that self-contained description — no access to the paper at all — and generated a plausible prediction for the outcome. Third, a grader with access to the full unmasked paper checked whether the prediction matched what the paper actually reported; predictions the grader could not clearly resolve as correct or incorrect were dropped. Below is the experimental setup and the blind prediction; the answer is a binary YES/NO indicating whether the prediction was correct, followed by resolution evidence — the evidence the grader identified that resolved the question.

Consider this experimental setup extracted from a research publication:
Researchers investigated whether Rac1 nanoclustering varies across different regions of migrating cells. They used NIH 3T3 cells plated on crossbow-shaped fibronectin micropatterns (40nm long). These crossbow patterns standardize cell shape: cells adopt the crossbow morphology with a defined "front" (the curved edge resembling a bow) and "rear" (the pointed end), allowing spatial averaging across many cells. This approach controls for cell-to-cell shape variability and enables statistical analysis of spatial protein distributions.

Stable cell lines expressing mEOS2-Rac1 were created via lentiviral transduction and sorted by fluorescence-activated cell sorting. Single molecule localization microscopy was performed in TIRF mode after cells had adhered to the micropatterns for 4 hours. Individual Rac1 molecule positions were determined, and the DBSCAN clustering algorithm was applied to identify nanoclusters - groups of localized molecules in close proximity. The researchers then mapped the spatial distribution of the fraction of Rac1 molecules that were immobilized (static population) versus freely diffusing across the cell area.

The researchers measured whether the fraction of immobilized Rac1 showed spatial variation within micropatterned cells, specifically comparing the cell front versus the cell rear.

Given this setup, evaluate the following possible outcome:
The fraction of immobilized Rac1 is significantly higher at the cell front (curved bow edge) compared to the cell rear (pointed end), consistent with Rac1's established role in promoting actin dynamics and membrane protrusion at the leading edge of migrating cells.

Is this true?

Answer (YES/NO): NO